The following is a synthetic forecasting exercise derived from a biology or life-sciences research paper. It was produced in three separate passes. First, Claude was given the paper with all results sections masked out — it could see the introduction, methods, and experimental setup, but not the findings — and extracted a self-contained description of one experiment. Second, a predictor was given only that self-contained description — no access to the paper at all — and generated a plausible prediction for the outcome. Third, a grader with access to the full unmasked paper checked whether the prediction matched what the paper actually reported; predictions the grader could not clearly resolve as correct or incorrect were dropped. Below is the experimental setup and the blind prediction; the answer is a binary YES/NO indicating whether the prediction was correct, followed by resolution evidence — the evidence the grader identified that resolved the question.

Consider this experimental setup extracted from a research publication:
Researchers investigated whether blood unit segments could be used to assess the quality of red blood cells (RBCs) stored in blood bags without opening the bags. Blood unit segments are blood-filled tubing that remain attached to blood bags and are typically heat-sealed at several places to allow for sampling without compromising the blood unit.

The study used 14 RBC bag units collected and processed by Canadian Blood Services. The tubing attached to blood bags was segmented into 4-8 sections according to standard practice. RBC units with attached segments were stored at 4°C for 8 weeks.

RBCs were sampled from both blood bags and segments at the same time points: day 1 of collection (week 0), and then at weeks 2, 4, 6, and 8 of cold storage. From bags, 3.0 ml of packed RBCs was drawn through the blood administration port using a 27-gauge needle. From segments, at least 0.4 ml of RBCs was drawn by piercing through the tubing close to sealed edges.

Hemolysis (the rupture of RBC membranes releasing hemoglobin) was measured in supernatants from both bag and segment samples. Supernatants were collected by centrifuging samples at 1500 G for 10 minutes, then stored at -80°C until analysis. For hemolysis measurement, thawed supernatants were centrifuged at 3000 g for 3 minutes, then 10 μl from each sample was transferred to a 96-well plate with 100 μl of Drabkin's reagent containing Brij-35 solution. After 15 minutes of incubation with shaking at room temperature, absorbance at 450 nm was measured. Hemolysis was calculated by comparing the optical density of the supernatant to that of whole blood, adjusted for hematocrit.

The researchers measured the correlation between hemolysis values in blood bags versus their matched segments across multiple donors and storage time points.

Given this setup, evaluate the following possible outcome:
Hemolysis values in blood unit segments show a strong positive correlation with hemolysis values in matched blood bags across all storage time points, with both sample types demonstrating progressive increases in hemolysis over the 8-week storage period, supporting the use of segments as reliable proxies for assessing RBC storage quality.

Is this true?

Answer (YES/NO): NO